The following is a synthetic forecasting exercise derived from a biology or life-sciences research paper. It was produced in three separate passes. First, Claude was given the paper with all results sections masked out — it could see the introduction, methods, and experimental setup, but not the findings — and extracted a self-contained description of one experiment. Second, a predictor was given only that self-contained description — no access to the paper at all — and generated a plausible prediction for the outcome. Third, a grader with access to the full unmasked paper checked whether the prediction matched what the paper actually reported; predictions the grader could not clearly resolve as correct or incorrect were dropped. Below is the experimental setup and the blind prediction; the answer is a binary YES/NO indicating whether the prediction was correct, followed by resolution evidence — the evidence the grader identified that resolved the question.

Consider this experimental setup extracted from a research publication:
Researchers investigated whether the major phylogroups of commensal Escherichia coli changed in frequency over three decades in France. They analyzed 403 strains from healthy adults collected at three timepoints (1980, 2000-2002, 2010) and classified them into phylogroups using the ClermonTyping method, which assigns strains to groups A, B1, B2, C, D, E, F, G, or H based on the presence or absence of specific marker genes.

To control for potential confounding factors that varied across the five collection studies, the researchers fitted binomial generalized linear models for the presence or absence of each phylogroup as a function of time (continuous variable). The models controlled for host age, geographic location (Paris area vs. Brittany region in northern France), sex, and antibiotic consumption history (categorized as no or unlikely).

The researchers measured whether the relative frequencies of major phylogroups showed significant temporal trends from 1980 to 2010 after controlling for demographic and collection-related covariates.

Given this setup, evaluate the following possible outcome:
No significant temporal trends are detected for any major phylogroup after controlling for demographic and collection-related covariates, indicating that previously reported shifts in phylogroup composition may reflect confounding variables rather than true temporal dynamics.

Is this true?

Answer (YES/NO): NO